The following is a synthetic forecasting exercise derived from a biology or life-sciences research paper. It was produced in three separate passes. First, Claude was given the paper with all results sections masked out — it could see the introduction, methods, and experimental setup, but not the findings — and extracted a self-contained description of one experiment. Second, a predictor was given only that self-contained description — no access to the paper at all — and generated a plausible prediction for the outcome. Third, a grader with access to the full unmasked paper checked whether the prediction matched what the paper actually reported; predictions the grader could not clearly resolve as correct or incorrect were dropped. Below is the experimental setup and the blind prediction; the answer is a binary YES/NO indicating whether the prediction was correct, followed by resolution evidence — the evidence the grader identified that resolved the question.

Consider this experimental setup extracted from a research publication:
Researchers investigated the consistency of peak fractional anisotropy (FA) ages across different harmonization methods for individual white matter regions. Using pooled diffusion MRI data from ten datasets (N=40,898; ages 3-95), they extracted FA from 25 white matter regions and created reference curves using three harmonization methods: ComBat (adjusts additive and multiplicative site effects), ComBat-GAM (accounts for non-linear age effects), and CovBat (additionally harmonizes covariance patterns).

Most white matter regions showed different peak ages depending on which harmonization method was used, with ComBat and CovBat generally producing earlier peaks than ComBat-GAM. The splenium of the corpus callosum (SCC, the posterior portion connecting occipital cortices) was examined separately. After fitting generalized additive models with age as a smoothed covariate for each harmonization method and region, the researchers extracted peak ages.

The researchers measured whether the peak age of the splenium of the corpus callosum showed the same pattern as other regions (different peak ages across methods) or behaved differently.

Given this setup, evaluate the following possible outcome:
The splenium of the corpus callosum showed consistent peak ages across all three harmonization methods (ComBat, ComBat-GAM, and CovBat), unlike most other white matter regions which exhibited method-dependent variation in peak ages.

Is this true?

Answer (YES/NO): YES